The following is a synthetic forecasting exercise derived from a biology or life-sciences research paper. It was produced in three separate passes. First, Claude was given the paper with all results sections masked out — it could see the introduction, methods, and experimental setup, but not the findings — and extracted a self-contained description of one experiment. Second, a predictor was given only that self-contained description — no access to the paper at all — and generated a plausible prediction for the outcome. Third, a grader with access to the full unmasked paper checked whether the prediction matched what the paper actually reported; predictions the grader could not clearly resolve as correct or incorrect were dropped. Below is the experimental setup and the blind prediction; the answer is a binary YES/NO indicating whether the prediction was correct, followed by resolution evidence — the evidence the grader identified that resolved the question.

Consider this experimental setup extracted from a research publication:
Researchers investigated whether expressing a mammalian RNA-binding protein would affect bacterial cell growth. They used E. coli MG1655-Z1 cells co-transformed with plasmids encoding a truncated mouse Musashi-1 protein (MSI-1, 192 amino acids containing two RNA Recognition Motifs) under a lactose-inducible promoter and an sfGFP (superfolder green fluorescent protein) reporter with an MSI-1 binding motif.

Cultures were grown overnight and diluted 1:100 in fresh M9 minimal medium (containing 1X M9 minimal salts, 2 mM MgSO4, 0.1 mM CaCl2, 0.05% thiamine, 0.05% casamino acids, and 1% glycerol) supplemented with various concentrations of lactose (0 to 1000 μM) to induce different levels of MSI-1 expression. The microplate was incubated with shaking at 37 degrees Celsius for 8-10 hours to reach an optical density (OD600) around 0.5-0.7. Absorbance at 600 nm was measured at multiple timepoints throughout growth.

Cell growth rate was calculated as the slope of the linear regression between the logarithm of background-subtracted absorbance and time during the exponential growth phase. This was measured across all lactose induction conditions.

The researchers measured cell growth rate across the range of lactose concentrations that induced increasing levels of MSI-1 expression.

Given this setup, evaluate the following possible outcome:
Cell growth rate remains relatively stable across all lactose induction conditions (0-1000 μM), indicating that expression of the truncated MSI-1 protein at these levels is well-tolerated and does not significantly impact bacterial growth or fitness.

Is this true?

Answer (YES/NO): YES